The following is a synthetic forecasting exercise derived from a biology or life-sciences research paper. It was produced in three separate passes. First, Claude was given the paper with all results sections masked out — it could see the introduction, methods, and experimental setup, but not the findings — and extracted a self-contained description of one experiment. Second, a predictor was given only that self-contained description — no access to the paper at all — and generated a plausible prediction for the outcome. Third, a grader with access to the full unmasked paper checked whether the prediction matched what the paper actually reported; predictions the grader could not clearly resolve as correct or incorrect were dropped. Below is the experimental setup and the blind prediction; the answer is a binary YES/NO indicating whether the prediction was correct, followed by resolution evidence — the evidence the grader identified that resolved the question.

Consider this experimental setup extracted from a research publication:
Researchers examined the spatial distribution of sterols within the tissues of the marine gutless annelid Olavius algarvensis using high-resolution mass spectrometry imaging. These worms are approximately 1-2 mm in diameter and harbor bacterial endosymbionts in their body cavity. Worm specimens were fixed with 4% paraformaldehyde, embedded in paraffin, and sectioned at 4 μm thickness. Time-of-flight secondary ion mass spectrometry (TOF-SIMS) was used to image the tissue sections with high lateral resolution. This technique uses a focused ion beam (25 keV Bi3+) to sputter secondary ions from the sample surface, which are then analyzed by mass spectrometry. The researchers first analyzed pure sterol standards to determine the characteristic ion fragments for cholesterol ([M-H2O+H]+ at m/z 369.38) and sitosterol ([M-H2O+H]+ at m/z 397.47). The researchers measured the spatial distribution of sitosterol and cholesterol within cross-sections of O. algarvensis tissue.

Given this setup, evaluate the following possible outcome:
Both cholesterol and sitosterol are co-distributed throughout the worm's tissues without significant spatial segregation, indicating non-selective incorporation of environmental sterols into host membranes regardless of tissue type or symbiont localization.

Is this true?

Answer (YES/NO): NO